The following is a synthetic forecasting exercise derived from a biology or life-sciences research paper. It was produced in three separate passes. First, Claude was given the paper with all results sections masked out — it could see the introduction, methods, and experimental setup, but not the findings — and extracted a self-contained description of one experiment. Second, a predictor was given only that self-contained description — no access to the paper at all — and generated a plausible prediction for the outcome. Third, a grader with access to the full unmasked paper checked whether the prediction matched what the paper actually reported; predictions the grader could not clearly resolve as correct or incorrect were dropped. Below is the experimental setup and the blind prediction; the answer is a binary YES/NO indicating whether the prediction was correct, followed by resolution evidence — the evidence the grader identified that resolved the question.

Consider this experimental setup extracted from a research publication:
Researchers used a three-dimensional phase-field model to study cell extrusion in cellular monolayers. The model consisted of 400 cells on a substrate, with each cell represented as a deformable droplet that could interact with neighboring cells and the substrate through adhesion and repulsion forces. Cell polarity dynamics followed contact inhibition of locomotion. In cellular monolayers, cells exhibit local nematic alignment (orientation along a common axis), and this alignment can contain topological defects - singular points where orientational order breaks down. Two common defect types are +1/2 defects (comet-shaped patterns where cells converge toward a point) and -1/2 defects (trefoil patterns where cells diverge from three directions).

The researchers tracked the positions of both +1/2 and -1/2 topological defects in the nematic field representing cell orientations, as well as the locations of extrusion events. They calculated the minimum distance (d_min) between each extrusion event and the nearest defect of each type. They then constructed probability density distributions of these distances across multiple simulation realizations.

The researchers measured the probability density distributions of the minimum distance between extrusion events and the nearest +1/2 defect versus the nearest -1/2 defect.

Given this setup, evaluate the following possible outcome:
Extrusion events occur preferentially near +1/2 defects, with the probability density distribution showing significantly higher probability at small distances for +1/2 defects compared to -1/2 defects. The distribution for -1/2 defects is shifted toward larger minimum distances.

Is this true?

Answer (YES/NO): NO